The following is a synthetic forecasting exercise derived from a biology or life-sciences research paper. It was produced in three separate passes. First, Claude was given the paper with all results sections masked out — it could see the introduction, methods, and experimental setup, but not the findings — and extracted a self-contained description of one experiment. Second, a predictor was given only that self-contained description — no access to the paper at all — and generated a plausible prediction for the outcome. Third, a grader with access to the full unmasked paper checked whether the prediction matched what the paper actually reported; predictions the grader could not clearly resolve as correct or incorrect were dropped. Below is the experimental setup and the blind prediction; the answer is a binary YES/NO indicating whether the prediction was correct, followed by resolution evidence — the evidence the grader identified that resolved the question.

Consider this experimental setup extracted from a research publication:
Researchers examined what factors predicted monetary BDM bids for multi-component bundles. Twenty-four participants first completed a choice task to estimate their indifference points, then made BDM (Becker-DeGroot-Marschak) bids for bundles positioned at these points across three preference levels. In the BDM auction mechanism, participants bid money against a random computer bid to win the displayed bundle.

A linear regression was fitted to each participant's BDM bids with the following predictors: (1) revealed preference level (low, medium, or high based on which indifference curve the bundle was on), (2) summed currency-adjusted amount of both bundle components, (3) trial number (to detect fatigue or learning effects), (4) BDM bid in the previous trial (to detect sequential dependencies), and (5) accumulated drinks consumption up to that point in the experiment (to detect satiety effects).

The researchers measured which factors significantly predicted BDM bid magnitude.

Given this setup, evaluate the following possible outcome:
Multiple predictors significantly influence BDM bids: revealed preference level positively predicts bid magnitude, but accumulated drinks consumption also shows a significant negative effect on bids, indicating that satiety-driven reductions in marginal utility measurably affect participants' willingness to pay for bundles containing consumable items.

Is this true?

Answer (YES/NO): NO